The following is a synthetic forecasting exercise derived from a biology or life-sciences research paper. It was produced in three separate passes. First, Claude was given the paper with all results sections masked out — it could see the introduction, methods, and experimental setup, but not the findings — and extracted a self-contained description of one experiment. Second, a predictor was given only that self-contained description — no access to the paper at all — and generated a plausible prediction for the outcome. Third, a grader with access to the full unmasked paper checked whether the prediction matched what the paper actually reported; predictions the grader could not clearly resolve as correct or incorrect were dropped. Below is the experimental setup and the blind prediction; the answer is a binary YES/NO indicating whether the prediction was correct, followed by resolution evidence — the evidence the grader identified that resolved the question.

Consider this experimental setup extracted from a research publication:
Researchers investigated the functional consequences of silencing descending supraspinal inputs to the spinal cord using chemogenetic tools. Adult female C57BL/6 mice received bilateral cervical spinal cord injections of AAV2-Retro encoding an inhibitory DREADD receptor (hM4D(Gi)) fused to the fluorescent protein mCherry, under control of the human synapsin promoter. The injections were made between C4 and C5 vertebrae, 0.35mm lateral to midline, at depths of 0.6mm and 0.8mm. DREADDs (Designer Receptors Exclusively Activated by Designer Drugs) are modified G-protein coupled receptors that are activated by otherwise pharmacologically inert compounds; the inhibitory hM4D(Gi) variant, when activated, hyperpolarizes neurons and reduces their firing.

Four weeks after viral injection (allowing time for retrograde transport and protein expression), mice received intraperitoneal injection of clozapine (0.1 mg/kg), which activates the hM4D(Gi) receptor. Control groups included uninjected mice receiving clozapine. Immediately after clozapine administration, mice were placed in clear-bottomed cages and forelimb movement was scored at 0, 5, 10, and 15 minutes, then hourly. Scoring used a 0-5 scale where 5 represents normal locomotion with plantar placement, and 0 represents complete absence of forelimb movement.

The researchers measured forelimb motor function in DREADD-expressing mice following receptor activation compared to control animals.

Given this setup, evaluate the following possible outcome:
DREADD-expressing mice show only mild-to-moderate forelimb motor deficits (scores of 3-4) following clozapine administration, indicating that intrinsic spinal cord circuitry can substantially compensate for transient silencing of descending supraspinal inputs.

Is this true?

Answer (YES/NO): NO